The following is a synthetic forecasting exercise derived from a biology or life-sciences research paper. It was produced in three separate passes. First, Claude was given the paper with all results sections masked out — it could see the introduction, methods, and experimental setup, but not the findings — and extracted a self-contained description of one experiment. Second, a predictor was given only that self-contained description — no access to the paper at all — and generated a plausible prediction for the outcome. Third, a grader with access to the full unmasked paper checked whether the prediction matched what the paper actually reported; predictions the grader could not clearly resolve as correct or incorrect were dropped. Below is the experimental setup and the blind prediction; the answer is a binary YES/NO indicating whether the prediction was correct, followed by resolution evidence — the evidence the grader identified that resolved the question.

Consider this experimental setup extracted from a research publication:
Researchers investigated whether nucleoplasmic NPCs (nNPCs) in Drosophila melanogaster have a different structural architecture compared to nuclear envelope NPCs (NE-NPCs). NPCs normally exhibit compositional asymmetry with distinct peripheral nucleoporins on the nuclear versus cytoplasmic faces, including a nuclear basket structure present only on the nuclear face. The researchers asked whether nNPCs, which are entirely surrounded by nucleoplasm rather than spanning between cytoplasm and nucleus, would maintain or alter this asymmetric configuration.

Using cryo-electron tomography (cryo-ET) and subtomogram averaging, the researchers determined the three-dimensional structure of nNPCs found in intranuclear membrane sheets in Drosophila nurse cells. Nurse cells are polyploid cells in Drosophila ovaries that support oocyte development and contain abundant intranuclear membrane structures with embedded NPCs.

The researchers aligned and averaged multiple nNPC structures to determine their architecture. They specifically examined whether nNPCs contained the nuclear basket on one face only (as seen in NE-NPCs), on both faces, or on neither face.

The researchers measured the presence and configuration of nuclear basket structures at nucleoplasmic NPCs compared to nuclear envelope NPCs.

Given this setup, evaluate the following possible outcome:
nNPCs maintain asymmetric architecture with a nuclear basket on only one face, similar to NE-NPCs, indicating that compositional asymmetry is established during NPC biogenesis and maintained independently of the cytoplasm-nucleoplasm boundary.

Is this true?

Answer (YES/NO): NO